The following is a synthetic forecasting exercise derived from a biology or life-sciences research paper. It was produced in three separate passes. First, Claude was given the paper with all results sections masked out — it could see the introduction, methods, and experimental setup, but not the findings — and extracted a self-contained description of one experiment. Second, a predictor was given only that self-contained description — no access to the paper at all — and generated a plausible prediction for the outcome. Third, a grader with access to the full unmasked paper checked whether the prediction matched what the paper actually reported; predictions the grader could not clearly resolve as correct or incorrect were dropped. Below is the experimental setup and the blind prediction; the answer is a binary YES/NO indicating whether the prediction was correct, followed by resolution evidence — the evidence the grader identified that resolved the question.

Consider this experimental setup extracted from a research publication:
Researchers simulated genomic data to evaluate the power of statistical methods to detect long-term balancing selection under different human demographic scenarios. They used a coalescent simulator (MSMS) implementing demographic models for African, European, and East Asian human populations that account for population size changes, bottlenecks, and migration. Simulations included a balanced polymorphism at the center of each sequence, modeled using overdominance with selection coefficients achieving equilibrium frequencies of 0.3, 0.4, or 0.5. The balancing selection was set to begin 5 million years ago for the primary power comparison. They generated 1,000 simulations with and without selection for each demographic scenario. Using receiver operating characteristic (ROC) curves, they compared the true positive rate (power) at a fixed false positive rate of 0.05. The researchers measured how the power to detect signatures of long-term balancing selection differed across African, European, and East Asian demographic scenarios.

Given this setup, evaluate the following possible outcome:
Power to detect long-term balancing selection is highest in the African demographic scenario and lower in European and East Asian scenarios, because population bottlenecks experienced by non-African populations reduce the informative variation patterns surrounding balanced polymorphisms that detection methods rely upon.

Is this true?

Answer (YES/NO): NO